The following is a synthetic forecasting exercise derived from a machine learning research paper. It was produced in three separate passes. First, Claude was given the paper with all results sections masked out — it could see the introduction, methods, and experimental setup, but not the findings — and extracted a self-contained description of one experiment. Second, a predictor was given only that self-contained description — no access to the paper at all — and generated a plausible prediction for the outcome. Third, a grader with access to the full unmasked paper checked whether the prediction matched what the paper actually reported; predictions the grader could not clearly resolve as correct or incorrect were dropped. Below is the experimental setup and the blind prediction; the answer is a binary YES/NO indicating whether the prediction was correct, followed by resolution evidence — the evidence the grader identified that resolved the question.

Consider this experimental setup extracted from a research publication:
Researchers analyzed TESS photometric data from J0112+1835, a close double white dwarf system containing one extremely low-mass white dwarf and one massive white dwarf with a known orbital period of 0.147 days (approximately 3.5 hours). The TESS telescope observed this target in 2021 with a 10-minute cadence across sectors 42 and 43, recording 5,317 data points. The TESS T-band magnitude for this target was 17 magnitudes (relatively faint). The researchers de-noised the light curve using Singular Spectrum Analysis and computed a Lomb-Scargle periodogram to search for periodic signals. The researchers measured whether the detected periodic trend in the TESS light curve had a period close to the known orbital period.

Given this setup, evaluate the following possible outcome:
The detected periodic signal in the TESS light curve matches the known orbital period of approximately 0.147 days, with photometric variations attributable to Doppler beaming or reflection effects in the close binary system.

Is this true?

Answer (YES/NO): NO